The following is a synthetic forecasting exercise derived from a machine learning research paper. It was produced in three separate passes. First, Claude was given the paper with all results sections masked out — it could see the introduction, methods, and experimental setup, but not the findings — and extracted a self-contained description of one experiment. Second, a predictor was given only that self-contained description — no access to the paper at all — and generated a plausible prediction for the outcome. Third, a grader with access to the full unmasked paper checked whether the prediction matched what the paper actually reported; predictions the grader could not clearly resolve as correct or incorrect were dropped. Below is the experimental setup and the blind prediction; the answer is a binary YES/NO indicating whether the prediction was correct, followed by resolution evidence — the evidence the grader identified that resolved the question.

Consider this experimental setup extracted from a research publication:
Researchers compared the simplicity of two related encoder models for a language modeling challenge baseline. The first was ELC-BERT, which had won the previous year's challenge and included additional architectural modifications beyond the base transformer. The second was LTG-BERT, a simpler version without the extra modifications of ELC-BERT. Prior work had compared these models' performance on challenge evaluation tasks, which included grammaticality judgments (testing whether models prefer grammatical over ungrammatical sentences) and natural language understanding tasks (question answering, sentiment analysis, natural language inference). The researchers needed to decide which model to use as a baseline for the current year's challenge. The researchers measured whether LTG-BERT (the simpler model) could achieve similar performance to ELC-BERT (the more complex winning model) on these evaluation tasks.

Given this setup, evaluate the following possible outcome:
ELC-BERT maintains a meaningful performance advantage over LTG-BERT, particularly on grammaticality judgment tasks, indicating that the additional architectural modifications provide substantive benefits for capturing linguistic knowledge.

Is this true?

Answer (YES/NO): NO